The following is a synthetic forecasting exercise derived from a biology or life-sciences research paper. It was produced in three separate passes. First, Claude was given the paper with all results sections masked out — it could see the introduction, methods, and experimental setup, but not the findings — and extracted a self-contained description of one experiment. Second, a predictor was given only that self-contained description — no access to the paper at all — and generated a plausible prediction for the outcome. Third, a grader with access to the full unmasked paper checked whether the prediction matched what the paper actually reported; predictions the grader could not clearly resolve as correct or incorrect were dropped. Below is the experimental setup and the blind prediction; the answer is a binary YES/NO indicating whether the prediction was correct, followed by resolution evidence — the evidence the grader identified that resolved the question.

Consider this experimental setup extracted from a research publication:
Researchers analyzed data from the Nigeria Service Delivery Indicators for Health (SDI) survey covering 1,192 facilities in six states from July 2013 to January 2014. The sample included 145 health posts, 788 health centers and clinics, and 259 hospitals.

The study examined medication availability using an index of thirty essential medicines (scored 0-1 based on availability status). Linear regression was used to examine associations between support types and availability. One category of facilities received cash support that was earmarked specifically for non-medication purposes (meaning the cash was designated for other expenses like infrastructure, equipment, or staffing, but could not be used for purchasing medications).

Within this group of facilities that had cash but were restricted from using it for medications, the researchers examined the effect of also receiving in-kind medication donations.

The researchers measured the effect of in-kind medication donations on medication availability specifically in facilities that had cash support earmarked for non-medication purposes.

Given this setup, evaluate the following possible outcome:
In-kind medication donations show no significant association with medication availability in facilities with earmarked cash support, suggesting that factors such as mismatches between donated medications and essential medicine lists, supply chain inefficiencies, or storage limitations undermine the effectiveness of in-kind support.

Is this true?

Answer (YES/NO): NO